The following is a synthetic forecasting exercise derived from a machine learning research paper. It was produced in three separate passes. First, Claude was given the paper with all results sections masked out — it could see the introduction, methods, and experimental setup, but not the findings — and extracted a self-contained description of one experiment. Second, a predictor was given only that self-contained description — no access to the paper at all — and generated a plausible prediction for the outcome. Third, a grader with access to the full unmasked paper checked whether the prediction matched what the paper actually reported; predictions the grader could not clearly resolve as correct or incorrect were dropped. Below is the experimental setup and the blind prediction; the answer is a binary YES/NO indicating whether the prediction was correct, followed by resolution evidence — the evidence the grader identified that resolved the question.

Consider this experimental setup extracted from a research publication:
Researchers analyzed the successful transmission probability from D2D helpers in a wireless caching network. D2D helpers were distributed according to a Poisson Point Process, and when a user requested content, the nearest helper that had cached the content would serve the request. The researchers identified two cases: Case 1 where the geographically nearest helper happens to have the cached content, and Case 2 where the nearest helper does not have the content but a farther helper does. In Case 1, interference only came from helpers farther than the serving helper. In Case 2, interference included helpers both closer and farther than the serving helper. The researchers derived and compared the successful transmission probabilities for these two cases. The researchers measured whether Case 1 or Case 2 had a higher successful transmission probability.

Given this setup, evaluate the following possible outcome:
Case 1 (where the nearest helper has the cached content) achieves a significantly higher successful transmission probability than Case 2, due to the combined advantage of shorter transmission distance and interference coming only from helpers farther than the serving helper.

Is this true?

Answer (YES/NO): NO